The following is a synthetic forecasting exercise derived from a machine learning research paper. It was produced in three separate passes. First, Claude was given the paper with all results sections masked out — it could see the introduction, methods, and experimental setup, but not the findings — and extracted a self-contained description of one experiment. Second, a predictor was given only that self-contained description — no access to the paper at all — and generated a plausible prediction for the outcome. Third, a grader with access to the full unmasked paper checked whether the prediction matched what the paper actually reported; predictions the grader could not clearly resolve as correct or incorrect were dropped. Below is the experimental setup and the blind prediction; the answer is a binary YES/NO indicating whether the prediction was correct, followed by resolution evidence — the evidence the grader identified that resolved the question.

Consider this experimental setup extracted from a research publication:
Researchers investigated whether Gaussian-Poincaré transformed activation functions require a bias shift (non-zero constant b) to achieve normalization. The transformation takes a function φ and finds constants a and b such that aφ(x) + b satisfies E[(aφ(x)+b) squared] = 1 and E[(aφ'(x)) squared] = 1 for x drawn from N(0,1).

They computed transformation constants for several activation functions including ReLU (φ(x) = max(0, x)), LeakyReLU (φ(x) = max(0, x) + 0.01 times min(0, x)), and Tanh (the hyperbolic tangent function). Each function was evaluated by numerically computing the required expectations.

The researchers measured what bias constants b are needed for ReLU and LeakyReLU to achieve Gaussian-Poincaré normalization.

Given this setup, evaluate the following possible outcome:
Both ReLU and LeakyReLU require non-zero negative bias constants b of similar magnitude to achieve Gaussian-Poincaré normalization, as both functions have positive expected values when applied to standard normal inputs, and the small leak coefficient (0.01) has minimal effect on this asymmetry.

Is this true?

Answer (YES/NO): NO